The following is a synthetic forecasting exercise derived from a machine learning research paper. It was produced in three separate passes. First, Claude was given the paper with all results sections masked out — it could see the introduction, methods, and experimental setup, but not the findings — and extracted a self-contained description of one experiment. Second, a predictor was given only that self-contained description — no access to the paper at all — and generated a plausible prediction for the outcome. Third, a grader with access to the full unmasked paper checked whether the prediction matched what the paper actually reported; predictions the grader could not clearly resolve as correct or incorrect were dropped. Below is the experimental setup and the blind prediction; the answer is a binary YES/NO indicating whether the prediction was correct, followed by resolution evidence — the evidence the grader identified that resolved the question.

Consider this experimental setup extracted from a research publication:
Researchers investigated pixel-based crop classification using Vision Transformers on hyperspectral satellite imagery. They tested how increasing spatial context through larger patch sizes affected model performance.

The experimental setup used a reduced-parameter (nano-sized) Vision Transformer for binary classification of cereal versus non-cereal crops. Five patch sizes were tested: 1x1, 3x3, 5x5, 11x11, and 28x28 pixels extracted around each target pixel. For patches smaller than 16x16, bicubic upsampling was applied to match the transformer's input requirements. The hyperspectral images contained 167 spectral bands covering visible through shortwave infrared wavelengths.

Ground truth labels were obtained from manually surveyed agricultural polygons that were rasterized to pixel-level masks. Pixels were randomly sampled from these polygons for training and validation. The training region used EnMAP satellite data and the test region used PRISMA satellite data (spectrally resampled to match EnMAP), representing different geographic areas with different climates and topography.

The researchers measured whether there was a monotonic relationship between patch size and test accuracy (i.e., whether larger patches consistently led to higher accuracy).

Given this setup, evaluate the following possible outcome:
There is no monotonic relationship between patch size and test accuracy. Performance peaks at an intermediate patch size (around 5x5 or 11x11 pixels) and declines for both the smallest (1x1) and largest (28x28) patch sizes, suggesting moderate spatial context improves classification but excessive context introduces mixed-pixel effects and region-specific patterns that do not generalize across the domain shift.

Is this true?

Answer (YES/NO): NO